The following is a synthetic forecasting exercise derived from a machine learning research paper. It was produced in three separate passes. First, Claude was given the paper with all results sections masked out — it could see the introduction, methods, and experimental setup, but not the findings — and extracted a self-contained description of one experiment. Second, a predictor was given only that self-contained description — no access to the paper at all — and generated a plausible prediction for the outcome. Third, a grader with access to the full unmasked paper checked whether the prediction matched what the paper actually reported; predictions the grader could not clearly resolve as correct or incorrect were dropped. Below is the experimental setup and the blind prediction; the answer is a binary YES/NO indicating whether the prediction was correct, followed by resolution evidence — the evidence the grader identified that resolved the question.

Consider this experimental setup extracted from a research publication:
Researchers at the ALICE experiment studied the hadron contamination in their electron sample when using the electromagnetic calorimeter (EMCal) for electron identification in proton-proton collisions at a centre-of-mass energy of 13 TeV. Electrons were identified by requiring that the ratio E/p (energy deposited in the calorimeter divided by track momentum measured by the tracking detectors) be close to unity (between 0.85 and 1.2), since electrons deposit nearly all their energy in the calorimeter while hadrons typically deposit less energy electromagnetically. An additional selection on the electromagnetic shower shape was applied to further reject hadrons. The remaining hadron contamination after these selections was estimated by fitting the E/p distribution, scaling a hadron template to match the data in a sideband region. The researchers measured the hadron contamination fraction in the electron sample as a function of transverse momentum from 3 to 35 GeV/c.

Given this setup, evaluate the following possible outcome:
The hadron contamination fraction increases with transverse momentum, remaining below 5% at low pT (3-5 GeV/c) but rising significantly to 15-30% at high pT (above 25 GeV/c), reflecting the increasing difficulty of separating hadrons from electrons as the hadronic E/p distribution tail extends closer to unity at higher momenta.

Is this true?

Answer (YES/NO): YES